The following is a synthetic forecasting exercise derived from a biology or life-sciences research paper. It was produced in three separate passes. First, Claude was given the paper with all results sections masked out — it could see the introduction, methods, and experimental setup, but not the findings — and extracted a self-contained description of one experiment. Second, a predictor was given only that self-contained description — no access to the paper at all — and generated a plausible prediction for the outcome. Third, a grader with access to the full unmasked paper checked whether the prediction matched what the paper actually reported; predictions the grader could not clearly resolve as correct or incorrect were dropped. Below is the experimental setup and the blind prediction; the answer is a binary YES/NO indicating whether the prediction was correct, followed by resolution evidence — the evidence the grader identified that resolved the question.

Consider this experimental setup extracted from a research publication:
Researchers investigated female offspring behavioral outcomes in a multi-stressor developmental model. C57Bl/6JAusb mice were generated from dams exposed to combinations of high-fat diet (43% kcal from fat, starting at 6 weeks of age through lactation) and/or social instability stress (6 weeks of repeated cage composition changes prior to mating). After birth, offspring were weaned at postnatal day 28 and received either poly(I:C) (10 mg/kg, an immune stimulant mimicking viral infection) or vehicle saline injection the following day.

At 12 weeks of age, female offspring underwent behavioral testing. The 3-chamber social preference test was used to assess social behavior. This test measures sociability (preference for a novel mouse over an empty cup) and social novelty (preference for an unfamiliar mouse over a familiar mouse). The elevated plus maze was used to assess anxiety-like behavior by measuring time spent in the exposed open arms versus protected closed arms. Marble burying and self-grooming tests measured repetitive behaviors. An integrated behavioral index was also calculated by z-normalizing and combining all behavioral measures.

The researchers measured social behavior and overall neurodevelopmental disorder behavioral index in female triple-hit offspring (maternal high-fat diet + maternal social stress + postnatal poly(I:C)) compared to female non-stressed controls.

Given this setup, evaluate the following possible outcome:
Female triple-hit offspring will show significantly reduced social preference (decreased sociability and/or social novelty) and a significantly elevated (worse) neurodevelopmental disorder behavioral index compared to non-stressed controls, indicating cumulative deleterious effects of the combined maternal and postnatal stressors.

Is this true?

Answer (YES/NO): NO